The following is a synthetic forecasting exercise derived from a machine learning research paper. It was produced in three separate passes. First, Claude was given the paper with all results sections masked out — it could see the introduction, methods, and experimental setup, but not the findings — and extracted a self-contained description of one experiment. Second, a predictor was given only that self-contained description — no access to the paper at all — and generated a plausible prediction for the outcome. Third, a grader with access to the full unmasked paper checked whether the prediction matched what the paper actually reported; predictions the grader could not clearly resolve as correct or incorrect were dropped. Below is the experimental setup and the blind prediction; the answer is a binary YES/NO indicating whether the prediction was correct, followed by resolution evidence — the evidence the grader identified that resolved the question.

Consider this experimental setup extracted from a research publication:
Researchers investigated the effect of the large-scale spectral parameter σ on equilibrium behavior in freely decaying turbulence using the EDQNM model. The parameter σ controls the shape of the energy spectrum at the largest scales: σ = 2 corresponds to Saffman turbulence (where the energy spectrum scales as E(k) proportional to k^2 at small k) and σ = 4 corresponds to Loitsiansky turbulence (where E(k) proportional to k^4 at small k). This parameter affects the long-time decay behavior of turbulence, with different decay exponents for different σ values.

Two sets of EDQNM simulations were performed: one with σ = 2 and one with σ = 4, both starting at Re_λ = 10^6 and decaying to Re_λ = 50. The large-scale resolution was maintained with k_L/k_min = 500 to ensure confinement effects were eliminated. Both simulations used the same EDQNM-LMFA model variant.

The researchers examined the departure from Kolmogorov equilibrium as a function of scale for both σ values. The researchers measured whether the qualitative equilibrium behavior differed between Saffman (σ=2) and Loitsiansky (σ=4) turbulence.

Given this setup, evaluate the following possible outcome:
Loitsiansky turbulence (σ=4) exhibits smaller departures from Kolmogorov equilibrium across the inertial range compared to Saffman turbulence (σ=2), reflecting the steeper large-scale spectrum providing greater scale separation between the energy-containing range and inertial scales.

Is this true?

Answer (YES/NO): NO